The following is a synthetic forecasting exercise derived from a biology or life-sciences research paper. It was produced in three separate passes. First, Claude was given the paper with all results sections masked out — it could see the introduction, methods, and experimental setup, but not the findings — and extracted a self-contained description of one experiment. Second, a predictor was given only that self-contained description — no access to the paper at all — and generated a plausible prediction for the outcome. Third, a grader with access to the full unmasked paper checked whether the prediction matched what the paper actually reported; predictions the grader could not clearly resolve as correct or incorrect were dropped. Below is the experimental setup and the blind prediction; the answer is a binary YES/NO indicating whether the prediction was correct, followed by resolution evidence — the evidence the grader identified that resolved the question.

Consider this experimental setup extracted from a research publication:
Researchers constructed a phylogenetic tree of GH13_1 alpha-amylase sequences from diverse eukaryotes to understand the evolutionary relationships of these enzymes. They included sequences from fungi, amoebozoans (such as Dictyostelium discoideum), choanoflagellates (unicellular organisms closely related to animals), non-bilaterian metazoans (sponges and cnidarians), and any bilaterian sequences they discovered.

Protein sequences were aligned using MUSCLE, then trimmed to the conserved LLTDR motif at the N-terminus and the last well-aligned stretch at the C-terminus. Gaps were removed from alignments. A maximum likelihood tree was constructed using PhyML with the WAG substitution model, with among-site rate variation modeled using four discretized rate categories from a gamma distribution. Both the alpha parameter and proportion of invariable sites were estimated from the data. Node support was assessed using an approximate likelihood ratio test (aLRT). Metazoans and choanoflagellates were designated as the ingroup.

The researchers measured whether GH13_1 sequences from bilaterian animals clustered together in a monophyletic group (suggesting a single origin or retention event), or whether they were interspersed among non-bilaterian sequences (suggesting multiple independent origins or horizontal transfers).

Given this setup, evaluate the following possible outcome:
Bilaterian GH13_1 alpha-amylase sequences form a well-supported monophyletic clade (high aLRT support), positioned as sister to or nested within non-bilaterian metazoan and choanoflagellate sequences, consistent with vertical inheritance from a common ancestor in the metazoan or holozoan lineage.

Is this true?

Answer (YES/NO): NO